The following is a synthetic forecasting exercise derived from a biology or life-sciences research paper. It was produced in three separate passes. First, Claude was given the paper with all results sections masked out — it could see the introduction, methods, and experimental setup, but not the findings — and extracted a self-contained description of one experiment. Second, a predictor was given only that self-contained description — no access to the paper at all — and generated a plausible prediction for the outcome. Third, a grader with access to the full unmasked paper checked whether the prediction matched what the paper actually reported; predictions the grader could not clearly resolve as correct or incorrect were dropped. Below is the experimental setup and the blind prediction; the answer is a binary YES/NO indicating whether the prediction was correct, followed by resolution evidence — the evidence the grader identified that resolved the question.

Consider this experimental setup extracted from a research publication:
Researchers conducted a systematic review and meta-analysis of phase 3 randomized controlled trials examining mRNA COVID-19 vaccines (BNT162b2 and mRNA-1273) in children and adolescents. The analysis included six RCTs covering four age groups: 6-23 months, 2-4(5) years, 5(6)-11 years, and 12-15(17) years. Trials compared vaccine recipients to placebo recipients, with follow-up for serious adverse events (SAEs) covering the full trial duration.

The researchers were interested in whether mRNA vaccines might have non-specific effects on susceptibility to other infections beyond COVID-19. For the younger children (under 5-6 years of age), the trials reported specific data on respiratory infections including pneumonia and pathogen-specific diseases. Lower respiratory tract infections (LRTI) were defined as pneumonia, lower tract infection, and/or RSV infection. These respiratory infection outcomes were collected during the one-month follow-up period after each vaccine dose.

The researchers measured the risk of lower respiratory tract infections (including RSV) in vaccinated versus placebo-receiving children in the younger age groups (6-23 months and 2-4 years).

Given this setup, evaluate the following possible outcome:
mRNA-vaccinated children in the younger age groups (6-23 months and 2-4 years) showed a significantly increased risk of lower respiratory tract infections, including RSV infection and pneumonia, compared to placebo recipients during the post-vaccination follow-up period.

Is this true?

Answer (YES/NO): YES